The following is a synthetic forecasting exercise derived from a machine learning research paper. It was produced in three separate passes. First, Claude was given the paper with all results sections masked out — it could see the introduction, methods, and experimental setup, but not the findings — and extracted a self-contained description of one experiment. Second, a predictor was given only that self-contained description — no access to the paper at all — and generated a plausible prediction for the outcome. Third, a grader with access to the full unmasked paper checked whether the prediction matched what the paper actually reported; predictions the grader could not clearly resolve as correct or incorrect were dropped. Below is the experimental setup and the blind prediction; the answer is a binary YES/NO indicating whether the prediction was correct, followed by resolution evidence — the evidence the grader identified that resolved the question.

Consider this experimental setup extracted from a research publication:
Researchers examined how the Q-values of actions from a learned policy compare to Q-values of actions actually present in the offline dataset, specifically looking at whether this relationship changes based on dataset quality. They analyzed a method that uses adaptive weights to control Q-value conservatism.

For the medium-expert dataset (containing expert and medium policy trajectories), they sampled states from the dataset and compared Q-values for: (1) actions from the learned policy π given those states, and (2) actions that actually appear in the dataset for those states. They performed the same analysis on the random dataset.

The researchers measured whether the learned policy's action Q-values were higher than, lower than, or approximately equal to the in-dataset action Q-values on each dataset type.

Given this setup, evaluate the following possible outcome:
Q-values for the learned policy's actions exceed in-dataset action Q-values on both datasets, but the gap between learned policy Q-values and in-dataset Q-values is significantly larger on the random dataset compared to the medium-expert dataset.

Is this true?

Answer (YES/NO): NO